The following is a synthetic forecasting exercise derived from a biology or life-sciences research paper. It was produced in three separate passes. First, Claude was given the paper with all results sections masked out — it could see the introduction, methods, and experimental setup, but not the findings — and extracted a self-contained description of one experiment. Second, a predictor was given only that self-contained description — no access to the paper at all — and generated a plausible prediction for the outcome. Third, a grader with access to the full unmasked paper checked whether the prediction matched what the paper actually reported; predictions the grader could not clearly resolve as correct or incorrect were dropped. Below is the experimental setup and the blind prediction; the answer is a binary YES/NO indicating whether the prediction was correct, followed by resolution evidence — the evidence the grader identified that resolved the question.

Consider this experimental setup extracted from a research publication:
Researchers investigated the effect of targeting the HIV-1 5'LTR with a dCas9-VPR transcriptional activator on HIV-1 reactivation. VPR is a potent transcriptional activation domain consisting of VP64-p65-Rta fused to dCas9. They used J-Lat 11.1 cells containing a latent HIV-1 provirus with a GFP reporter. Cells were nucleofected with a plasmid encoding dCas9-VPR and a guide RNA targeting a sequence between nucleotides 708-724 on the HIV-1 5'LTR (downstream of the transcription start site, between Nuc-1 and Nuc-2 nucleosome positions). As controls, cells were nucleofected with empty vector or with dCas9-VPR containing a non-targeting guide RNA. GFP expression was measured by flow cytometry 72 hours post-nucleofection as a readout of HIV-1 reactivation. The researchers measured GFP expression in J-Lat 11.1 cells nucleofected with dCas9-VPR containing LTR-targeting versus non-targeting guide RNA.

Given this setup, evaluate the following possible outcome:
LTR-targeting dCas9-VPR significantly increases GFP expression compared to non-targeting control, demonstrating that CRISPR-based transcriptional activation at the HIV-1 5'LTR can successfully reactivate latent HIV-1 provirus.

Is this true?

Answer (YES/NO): YES